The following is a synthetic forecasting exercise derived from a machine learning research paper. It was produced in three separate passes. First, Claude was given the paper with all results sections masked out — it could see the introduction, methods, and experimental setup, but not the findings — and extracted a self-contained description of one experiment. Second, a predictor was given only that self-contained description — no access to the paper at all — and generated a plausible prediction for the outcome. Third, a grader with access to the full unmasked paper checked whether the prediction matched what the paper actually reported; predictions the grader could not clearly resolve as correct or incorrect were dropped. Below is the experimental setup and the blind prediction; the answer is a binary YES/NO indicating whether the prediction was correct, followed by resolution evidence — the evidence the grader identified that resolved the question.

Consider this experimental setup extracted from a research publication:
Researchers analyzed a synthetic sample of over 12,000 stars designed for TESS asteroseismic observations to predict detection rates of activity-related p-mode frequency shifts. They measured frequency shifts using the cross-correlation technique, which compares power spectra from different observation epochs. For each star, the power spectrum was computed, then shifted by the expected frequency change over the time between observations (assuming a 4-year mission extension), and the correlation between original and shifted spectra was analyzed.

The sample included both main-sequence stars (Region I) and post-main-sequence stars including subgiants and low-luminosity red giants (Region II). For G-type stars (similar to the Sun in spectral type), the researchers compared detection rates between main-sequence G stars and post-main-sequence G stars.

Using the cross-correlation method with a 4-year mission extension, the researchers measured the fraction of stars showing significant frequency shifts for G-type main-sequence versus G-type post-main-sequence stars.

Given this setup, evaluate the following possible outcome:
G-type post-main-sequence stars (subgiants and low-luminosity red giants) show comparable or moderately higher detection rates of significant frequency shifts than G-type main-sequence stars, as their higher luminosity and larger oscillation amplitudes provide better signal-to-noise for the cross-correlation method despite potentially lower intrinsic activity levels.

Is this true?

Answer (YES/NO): NO